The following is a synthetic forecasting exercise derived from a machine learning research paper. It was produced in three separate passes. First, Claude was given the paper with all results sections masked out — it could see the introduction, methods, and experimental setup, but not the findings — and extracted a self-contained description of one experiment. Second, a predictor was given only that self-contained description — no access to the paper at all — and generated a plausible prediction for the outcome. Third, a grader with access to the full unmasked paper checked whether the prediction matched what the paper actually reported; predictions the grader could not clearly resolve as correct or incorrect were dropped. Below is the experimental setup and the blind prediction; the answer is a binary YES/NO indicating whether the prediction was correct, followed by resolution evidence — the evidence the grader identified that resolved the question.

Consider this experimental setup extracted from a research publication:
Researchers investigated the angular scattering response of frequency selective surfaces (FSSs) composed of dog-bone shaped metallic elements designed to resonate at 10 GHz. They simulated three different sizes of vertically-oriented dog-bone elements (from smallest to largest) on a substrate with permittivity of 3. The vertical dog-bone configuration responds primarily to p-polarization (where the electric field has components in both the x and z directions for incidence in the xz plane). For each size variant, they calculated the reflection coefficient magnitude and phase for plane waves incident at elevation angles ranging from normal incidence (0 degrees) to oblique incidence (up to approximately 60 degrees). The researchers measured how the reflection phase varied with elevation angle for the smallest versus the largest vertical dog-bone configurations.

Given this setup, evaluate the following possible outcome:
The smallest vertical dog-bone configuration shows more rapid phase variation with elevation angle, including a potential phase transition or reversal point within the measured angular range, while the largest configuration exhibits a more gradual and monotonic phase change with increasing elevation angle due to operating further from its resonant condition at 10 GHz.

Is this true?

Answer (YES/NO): NO